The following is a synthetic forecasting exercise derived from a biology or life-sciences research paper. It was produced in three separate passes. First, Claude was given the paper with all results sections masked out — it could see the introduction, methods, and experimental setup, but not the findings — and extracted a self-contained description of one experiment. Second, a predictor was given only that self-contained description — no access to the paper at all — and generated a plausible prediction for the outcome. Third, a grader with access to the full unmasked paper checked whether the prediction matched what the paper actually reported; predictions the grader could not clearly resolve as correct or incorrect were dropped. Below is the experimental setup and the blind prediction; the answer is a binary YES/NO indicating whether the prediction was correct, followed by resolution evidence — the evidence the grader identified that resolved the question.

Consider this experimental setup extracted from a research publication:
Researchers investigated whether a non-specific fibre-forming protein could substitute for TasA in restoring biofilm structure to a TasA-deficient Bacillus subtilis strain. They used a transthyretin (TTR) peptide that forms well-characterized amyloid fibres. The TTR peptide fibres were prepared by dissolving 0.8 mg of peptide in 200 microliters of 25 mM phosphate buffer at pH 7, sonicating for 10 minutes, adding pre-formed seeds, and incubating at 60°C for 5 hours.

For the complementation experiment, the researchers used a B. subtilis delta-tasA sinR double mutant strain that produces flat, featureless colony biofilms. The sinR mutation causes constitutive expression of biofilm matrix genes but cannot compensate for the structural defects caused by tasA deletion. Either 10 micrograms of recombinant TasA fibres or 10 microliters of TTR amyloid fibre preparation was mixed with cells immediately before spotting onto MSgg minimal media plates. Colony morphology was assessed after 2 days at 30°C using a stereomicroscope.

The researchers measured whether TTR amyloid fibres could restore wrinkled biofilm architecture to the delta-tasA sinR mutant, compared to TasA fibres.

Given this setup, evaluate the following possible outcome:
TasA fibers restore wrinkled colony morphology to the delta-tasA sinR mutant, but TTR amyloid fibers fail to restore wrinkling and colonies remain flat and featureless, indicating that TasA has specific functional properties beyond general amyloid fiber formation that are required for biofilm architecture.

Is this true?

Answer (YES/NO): YES